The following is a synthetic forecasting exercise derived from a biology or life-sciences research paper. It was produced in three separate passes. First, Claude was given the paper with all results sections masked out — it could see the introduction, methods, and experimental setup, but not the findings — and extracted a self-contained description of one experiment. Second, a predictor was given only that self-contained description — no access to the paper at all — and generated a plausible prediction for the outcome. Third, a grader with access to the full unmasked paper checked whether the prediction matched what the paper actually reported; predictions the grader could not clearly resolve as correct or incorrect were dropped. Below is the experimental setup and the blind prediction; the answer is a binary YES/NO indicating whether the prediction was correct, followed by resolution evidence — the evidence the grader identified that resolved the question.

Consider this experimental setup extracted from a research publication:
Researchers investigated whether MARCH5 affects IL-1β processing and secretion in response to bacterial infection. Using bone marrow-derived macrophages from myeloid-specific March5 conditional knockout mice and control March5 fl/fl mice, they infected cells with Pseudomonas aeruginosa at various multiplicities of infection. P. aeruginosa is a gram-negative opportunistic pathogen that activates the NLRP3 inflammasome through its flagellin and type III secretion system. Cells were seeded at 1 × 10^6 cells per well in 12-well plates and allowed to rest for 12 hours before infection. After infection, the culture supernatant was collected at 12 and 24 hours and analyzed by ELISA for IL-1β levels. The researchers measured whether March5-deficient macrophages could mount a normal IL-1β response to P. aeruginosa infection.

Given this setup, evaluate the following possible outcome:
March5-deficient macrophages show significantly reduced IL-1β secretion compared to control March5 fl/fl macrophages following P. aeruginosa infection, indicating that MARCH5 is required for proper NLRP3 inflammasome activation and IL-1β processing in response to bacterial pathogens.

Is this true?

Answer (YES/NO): YES